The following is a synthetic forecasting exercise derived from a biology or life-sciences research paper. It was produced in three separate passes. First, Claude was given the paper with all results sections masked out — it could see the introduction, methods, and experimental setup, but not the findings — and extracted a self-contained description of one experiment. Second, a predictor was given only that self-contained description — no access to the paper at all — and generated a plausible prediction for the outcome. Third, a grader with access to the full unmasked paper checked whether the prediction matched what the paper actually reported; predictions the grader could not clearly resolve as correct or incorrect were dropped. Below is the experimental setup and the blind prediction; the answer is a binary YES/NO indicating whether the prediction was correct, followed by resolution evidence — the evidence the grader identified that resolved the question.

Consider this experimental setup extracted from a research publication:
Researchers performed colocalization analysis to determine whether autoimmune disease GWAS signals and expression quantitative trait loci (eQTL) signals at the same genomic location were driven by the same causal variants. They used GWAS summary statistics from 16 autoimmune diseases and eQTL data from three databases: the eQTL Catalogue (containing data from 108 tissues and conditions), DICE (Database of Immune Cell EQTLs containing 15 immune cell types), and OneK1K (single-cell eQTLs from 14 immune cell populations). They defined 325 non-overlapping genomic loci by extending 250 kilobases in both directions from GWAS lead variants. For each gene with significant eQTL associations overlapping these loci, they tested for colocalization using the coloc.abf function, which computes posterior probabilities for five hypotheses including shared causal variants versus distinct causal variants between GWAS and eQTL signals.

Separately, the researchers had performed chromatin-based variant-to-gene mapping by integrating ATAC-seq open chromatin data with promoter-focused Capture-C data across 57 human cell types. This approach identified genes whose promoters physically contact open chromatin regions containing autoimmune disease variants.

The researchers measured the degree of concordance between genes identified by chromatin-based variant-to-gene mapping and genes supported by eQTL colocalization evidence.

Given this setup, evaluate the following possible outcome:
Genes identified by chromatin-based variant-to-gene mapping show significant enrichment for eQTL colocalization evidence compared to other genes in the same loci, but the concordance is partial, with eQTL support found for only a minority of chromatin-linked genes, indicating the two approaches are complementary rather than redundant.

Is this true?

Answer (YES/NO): NO